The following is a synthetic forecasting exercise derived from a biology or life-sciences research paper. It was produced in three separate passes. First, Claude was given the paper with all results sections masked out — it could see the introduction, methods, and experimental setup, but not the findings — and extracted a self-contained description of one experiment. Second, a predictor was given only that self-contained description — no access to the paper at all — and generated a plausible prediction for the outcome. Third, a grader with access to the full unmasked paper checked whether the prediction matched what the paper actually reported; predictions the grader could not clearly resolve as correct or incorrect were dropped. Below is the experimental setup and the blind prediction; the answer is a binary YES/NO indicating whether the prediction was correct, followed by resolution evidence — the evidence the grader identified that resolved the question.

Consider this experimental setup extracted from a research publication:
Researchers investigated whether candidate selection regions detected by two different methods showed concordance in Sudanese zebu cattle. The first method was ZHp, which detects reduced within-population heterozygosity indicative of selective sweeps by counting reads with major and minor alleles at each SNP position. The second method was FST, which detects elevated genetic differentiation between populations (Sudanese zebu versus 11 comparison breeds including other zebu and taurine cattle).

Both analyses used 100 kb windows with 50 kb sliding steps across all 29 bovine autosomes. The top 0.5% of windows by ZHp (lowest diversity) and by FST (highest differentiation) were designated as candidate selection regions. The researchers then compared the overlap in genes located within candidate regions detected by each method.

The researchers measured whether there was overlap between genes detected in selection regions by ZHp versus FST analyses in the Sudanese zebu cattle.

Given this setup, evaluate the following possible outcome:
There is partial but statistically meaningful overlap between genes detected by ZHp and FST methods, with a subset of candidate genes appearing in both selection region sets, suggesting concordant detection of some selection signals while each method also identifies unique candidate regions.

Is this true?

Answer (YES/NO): YES